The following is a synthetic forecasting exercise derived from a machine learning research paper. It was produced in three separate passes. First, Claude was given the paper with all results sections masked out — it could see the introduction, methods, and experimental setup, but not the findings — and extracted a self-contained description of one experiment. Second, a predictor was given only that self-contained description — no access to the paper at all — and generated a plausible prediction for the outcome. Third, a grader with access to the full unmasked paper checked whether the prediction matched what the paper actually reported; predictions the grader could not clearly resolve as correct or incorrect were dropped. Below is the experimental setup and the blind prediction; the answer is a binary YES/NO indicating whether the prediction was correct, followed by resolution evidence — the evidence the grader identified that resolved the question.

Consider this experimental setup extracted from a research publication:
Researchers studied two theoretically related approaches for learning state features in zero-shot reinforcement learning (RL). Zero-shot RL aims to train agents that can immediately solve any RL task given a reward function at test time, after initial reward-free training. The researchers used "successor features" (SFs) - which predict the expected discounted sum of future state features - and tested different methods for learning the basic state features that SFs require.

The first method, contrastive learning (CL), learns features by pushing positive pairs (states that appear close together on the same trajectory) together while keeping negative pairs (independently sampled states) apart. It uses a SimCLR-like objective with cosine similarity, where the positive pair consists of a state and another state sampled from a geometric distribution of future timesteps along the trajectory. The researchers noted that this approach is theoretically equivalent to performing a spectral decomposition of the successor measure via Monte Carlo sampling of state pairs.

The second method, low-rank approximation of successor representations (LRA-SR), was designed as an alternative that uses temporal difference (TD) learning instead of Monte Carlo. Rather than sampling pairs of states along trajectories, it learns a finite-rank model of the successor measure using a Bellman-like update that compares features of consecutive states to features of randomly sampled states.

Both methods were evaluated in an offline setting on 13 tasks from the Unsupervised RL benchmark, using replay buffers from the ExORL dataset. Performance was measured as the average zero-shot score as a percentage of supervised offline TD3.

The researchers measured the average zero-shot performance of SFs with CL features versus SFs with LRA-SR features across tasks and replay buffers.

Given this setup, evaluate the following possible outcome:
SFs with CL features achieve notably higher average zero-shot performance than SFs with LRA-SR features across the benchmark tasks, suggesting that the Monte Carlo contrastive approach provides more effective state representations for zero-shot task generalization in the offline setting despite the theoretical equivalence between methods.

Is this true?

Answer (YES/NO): NO